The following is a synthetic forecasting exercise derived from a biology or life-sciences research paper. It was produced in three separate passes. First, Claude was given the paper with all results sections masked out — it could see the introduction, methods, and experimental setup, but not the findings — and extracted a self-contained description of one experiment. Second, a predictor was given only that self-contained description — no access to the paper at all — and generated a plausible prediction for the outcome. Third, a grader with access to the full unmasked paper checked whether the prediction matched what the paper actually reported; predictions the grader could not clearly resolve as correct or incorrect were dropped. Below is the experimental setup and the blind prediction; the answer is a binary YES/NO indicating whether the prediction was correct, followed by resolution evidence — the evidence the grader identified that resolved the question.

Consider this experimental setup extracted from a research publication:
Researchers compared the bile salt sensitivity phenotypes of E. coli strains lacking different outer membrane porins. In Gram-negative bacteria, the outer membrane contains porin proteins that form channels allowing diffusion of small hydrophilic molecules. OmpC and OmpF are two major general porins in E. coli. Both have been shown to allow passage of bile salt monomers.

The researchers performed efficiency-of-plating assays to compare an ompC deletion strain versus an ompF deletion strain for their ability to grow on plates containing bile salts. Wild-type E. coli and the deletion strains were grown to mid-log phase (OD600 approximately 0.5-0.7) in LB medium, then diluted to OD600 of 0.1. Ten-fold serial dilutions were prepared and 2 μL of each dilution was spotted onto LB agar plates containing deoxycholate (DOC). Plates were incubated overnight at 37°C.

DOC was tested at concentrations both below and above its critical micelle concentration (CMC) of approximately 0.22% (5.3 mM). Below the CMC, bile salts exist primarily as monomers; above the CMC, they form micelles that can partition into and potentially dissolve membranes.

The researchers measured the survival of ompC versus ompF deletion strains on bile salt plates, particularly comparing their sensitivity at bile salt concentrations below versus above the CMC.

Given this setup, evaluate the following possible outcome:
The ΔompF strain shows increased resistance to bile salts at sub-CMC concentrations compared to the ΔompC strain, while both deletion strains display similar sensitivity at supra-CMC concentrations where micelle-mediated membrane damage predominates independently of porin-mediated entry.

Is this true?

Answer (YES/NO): NO